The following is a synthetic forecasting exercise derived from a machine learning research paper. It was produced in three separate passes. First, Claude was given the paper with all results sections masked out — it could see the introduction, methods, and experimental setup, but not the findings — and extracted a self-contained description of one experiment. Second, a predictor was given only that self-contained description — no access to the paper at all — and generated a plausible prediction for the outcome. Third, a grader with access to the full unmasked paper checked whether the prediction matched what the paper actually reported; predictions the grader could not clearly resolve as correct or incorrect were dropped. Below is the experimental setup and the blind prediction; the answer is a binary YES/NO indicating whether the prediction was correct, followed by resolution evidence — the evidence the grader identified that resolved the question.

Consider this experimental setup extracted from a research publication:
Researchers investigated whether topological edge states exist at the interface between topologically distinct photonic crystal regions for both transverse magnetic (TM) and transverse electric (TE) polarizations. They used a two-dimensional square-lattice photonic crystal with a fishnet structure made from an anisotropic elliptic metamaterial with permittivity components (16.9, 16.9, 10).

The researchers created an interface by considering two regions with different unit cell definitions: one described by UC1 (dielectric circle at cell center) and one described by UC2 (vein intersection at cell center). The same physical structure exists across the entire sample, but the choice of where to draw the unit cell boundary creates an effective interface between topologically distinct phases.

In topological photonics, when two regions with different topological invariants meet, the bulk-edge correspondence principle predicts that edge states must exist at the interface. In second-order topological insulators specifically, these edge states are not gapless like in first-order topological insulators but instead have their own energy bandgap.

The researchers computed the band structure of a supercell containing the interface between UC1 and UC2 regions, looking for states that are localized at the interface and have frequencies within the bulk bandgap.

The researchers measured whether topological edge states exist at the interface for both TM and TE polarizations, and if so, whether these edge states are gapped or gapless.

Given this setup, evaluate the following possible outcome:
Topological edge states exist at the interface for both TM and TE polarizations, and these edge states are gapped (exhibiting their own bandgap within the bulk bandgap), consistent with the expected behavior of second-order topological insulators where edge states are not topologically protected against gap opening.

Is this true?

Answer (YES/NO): YES